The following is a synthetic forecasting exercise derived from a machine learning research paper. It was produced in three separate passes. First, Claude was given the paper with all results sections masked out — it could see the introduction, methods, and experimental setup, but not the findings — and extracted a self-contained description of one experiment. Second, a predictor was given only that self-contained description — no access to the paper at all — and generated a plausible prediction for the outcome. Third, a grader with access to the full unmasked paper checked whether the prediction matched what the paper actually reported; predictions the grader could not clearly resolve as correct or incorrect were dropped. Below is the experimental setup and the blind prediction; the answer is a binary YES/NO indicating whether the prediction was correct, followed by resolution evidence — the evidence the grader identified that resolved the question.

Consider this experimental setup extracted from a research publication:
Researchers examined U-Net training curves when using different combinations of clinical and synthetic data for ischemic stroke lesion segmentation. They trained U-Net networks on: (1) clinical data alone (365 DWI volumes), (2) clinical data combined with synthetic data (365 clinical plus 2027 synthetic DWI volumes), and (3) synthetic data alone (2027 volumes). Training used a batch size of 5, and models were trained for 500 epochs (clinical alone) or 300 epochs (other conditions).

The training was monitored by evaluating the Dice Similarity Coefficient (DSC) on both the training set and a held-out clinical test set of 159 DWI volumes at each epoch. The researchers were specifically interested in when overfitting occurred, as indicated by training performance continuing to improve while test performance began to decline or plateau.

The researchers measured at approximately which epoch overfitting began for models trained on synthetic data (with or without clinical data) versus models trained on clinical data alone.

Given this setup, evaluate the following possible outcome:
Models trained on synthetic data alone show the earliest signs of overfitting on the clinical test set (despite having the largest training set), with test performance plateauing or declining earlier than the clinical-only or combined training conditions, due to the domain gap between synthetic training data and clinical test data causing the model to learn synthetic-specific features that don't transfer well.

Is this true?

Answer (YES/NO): NO